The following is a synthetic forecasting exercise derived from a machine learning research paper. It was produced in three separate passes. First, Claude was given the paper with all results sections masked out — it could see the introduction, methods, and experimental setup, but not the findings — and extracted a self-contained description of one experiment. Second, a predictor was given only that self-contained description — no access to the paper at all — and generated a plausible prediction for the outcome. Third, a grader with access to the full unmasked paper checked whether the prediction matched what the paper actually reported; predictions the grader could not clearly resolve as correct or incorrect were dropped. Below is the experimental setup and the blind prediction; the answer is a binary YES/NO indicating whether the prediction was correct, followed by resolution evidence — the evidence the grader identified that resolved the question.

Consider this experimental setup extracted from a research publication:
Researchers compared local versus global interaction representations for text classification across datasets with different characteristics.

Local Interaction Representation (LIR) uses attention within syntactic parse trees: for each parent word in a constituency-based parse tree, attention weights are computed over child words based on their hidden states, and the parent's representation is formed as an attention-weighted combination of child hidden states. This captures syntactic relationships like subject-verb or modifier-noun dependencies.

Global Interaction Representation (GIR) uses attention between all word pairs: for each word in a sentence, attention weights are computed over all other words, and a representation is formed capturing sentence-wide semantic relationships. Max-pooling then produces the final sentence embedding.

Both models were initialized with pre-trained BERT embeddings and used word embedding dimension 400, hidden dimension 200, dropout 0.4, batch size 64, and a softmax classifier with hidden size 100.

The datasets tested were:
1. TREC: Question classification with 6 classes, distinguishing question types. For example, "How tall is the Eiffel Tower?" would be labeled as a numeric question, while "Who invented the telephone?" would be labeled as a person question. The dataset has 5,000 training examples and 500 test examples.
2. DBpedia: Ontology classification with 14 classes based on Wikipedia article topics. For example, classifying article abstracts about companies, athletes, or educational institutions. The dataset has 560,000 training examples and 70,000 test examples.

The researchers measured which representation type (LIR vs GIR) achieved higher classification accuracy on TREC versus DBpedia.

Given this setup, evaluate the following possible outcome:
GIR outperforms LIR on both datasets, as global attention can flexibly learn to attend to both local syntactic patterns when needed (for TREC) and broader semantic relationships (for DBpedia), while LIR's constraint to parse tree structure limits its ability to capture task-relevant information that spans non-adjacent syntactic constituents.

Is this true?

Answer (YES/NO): NO